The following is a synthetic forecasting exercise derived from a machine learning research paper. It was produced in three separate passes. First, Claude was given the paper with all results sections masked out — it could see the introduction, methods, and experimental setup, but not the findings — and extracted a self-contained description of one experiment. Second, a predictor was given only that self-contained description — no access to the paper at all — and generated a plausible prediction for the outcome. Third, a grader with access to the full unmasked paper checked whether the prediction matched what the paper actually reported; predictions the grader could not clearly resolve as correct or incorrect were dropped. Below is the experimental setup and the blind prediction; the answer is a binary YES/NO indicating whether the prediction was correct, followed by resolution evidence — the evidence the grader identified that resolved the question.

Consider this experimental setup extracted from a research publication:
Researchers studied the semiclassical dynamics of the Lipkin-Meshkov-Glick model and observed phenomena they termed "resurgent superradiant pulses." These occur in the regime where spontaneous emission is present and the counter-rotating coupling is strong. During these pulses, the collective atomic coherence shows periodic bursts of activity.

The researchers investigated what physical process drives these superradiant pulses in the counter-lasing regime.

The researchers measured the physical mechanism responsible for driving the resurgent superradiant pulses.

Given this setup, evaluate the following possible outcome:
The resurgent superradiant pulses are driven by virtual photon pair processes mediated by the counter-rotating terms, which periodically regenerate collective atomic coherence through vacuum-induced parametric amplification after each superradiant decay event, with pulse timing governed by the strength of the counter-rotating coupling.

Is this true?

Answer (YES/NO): NO